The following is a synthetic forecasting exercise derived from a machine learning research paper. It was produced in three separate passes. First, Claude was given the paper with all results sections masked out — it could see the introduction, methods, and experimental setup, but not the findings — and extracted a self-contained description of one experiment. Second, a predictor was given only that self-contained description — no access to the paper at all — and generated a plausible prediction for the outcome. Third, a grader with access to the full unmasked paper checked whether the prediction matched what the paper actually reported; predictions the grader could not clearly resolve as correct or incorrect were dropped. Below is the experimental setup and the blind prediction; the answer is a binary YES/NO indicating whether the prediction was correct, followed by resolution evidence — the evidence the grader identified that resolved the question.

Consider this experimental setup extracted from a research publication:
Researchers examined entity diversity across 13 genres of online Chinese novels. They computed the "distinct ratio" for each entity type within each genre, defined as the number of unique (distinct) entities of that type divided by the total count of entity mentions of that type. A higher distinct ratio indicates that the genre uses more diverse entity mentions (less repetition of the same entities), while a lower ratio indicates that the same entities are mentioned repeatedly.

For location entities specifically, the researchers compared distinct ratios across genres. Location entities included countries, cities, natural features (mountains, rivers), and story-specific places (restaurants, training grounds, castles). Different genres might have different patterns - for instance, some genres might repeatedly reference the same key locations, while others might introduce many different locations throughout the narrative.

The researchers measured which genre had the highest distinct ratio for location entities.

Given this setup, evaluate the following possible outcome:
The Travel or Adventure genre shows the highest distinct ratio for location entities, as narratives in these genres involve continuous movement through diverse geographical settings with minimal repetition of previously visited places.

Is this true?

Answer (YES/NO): NO